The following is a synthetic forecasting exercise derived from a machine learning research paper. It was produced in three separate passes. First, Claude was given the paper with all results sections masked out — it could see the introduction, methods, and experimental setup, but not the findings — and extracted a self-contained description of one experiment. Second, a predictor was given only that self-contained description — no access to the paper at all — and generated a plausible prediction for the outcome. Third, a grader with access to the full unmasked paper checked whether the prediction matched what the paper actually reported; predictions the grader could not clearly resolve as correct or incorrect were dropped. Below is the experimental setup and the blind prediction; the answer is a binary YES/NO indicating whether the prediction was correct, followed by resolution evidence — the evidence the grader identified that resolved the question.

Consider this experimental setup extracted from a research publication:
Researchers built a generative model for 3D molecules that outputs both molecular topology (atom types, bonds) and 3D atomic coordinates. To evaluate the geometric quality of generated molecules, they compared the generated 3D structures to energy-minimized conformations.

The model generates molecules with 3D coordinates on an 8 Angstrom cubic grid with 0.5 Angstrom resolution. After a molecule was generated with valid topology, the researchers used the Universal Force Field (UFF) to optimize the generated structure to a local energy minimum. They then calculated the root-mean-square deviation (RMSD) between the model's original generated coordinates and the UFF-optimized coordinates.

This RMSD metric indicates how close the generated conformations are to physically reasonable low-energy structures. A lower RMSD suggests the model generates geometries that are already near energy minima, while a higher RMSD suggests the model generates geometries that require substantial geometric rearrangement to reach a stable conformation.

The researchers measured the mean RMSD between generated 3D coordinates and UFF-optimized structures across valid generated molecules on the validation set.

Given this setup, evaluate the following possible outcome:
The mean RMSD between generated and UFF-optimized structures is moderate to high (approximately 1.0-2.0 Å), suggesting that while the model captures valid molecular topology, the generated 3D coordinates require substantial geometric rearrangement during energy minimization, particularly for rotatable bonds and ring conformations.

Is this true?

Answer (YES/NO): YES